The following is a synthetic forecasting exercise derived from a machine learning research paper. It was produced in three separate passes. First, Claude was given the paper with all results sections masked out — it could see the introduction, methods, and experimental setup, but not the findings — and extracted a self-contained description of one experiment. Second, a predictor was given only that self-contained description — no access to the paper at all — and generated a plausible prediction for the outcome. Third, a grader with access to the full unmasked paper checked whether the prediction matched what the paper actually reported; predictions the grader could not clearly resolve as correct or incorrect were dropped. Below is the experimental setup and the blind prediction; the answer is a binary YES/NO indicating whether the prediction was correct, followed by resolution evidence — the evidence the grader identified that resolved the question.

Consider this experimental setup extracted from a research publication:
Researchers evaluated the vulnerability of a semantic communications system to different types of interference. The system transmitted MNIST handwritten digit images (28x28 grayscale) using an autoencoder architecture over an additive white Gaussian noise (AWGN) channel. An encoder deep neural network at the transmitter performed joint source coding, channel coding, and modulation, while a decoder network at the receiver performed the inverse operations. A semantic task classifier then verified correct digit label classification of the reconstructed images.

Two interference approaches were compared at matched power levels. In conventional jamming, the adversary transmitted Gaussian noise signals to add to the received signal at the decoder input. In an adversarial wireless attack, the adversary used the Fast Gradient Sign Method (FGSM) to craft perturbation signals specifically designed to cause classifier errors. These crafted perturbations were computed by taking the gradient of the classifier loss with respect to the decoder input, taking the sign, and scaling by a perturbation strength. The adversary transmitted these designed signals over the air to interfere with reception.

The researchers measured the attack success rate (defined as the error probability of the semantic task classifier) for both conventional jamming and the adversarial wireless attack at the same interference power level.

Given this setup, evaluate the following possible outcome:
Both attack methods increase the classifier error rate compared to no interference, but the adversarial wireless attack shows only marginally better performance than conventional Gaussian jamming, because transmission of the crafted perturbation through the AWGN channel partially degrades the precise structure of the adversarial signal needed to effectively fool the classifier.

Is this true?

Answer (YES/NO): NO